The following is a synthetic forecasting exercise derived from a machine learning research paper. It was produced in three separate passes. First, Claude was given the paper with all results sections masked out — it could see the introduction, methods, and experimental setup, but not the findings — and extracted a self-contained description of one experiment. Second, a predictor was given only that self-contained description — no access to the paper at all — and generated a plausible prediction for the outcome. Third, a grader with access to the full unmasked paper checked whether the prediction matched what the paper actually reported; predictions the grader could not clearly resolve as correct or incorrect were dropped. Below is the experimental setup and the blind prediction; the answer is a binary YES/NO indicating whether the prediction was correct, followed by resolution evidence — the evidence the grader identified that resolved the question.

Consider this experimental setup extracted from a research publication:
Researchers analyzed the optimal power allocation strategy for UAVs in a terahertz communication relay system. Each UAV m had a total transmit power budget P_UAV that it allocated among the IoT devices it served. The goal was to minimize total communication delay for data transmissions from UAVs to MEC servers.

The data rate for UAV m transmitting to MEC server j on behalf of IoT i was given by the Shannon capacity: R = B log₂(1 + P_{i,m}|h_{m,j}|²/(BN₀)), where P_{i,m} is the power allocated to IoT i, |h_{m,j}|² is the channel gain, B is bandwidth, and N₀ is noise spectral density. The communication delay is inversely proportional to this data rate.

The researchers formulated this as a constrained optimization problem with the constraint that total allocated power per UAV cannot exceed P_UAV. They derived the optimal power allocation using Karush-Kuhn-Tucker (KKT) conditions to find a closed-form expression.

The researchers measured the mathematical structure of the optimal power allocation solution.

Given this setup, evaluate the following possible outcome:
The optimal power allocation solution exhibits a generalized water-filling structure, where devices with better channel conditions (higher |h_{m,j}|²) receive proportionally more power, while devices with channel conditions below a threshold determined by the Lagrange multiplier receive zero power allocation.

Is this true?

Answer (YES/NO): NO